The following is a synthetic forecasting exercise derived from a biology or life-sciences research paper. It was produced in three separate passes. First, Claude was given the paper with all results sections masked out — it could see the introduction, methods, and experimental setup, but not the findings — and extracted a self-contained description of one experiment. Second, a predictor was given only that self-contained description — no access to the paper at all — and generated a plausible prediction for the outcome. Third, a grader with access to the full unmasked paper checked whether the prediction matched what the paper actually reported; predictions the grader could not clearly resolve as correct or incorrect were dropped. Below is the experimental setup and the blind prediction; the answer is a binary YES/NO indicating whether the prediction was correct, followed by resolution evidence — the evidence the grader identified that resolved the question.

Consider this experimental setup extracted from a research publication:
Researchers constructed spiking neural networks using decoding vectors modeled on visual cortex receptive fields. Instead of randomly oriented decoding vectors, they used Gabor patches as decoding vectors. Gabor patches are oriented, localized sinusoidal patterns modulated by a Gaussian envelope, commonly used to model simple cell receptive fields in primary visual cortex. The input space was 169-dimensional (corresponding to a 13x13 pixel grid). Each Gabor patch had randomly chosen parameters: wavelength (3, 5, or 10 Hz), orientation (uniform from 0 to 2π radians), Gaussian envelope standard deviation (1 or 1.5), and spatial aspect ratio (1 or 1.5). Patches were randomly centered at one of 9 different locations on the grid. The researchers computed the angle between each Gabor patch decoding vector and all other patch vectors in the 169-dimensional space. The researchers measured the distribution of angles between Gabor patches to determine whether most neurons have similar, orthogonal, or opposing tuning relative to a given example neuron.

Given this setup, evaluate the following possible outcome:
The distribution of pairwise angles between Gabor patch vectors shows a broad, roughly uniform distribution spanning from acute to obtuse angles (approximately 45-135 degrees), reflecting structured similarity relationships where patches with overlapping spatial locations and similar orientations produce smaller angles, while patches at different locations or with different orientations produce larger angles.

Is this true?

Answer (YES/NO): NO